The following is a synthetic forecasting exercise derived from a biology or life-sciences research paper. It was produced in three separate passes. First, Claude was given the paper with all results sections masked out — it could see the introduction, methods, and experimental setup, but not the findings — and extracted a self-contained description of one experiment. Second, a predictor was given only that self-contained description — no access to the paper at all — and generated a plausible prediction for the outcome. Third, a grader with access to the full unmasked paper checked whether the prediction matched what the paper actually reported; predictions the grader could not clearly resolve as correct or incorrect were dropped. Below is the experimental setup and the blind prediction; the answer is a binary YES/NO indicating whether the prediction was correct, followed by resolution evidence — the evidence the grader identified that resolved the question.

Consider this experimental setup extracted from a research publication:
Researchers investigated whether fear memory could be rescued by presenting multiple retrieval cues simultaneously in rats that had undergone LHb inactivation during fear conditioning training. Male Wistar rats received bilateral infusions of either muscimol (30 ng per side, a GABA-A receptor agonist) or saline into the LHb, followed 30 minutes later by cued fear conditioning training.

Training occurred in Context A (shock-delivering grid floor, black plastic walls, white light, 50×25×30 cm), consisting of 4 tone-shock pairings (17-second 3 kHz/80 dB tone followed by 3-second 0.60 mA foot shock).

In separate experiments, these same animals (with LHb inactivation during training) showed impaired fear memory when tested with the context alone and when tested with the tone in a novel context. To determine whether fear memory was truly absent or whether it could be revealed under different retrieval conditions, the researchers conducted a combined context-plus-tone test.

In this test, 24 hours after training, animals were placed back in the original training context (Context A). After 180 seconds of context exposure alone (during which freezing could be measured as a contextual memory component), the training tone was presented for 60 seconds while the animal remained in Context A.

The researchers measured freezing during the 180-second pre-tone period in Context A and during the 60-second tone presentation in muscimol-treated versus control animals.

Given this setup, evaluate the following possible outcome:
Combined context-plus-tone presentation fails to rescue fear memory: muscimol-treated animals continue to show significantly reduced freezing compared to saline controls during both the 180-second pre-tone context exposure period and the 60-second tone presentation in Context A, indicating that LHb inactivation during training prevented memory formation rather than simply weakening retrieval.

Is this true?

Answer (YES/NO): NO